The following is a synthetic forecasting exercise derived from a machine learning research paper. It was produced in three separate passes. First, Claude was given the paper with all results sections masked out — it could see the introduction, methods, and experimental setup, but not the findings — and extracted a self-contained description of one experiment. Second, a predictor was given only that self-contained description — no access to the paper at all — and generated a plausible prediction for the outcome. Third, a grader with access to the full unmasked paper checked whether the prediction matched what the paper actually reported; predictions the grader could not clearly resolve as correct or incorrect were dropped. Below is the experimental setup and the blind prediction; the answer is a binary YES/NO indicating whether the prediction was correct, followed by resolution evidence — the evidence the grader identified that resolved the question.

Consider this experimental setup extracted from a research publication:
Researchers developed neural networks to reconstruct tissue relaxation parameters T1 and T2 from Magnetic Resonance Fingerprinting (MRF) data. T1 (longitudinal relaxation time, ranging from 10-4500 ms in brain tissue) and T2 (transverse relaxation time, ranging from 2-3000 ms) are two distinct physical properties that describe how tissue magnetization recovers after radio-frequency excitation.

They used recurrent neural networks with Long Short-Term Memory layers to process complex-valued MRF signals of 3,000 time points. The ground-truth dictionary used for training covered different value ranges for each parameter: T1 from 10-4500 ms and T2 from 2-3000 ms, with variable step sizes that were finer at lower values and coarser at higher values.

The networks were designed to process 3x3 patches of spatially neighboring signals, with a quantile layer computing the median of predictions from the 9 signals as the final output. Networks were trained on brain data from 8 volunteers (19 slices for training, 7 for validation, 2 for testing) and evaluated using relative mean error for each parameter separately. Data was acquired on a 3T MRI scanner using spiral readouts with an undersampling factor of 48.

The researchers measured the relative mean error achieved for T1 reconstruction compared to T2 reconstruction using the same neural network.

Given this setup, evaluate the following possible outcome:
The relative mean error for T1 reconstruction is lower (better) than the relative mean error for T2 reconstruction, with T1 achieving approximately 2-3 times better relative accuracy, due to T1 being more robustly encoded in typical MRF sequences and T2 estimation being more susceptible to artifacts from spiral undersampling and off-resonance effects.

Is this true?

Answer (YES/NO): NO